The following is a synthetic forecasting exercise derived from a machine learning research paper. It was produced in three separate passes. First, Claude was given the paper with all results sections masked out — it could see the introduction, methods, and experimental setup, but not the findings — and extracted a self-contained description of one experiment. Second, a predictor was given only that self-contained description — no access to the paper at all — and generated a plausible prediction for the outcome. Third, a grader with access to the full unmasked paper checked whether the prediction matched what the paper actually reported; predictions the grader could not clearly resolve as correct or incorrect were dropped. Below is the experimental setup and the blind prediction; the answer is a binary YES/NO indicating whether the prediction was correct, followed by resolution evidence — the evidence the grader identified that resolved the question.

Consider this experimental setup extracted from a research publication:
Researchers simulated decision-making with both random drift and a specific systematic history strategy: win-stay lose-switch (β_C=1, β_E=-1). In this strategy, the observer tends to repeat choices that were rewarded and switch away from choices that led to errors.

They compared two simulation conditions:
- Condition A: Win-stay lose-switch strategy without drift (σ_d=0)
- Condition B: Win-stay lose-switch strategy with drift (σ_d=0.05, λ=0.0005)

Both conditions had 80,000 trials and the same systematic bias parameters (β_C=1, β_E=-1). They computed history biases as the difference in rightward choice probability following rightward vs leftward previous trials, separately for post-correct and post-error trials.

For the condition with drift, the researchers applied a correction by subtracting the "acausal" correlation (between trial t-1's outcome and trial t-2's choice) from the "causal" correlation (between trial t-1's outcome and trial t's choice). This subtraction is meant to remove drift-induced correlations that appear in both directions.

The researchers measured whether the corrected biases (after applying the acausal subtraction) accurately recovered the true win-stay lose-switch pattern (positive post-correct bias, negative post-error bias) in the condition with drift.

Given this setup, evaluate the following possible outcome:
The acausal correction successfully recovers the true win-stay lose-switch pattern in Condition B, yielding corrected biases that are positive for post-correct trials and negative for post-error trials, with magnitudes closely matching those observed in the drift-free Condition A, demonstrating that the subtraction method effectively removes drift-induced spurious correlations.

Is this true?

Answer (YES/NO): YES